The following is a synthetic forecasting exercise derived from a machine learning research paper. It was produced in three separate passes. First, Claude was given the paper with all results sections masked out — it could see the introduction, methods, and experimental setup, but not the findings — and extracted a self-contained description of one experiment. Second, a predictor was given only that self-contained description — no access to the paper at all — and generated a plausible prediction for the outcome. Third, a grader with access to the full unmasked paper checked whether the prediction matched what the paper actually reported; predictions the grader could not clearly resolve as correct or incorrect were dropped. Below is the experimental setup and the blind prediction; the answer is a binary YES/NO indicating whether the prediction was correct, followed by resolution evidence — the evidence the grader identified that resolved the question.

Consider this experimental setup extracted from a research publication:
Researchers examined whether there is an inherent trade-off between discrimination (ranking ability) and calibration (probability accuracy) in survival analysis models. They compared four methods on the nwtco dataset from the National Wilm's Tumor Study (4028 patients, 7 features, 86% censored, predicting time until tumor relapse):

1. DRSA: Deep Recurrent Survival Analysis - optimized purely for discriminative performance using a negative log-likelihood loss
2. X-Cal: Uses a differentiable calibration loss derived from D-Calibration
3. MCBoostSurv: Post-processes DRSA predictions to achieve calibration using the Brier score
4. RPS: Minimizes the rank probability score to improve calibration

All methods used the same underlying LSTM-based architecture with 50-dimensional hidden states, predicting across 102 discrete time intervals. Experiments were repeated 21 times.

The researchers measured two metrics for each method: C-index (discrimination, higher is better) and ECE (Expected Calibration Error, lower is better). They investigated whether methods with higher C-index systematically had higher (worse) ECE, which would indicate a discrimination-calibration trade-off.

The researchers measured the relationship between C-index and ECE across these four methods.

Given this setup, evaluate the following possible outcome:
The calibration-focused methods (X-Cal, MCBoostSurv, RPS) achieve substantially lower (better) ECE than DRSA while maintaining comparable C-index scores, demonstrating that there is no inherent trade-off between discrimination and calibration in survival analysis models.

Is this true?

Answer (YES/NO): NO